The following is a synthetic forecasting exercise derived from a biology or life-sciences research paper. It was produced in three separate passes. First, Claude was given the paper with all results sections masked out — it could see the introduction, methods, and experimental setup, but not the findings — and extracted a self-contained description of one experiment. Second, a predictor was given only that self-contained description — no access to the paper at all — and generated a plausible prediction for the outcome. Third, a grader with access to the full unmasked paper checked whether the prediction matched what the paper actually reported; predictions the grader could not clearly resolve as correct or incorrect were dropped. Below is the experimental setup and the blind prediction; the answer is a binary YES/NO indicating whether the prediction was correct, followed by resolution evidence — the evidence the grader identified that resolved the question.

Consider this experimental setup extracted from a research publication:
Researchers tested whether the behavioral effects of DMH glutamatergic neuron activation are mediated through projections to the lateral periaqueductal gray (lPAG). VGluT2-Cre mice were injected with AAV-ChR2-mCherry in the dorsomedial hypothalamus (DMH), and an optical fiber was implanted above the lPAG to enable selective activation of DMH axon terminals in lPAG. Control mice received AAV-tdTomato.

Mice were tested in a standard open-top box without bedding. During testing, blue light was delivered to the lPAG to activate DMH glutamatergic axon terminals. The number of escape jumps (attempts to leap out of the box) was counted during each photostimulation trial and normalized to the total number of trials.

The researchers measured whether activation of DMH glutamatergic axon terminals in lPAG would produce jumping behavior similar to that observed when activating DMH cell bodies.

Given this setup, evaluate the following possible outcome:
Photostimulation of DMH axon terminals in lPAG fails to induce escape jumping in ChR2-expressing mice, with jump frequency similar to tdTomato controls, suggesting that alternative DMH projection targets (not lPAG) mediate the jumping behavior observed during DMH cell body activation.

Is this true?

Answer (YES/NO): NO